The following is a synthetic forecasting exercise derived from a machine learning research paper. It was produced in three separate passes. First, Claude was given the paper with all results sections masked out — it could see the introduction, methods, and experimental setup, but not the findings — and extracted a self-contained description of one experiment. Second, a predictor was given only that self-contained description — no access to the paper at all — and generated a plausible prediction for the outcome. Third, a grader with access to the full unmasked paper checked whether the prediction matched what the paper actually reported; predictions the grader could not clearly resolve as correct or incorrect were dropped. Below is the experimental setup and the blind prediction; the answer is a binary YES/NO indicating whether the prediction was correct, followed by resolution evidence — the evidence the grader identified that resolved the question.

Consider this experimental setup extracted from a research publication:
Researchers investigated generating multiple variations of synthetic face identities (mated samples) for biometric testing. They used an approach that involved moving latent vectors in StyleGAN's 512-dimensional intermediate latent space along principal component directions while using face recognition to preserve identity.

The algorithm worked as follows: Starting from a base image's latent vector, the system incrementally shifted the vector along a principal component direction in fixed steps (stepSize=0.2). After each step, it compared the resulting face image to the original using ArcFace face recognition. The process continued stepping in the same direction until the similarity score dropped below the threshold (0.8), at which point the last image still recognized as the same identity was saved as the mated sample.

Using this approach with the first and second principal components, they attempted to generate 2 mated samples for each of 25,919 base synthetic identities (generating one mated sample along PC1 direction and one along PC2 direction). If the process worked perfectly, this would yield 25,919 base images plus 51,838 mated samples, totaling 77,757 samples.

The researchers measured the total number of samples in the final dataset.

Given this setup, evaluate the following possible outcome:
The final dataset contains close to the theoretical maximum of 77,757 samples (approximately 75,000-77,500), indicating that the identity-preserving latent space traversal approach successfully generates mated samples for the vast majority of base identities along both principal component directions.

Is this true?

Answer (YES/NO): YES